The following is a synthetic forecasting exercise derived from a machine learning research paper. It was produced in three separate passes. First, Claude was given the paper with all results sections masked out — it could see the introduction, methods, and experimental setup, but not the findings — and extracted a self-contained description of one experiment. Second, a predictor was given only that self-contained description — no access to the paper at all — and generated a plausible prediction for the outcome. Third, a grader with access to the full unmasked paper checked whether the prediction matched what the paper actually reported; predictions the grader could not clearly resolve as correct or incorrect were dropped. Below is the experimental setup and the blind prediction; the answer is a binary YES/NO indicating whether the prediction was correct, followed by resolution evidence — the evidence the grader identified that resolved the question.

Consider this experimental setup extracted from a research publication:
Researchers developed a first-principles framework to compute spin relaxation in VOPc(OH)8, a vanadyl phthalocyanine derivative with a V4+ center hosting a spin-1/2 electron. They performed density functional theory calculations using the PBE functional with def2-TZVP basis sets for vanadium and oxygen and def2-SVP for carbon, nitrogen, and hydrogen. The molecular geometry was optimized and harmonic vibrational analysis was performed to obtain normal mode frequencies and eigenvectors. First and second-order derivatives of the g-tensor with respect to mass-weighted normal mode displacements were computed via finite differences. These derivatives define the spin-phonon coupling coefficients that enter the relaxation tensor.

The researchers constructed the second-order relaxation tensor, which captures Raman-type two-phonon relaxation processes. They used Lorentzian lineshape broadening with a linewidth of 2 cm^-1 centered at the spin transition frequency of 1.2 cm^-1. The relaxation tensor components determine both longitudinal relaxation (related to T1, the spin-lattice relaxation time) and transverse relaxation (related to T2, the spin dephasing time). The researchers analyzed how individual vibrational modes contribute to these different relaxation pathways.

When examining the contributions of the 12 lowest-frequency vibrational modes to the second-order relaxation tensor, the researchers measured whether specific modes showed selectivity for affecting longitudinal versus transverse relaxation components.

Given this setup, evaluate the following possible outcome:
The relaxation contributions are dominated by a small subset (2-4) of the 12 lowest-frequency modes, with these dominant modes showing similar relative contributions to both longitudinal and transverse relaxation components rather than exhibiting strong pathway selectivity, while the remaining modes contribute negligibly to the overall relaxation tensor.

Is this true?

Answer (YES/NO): NO